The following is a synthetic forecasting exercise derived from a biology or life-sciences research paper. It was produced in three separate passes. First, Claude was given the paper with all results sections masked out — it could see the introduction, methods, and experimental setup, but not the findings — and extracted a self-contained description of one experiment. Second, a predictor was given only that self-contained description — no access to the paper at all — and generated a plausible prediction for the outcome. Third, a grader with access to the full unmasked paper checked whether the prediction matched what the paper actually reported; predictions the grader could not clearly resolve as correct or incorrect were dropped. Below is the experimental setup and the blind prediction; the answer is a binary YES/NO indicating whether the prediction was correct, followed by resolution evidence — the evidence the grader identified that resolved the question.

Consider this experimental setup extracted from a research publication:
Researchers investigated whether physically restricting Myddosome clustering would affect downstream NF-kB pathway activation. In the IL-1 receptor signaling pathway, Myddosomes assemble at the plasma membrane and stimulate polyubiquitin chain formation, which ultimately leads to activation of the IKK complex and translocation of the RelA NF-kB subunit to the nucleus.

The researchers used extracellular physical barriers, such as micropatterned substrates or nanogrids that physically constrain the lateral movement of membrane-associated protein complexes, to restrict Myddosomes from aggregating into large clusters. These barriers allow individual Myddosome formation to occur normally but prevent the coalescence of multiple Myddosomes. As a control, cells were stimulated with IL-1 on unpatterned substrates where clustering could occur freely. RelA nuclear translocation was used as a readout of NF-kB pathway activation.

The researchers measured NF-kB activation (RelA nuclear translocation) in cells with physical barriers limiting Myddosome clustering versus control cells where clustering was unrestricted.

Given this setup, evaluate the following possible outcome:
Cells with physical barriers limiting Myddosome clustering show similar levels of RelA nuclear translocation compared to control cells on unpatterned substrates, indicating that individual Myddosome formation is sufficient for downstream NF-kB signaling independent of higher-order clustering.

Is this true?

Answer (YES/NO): NO